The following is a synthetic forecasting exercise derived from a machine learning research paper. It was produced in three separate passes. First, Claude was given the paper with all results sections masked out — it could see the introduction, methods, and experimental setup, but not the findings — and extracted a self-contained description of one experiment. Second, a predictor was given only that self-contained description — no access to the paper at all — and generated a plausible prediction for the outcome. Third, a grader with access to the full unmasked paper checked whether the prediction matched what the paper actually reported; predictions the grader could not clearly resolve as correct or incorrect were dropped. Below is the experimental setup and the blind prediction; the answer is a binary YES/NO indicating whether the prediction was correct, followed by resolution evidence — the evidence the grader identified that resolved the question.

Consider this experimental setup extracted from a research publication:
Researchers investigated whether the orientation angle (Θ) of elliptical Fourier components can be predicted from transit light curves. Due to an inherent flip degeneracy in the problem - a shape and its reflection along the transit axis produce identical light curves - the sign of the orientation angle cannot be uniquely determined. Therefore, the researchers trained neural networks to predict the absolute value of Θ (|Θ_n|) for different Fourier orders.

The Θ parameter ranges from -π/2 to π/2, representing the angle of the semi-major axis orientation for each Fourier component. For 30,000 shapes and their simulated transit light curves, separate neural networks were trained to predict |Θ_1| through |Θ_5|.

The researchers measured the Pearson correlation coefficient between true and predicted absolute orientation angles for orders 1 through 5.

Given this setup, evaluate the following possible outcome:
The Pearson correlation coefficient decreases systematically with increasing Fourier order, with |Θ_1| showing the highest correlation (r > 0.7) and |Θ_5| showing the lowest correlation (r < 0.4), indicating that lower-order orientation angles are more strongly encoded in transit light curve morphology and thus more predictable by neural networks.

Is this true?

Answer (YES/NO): NO